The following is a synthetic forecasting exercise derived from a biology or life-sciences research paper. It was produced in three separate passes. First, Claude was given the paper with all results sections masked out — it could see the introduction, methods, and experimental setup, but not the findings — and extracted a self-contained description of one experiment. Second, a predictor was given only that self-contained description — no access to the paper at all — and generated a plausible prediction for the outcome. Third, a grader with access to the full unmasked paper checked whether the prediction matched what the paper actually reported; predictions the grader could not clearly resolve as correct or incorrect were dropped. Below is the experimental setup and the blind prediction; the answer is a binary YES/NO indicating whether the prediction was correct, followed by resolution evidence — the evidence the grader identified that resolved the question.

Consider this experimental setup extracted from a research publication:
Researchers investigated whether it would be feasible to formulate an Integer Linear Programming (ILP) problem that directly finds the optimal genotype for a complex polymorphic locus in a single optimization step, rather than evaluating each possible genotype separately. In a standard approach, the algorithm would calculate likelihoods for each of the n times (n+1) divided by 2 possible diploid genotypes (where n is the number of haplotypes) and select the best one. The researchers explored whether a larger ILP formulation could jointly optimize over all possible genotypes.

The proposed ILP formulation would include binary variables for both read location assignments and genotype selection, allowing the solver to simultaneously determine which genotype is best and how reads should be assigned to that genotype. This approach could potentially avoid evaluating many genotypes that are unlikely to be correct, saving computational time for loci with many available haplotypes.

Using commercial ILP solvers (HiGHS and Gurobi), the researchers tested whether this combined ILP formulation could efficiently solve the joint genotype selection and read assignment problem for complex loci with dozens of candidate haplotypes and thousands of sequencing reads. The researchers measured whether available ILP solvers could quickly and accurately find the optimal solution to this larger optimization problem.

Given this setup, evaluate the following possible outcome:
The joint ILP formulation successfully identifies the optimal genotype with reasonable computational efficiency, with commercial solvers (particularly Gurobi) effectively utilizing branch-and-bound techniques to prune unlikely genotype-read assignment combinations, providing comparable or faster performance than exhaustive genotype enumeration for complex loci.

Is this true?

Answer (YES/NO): NO